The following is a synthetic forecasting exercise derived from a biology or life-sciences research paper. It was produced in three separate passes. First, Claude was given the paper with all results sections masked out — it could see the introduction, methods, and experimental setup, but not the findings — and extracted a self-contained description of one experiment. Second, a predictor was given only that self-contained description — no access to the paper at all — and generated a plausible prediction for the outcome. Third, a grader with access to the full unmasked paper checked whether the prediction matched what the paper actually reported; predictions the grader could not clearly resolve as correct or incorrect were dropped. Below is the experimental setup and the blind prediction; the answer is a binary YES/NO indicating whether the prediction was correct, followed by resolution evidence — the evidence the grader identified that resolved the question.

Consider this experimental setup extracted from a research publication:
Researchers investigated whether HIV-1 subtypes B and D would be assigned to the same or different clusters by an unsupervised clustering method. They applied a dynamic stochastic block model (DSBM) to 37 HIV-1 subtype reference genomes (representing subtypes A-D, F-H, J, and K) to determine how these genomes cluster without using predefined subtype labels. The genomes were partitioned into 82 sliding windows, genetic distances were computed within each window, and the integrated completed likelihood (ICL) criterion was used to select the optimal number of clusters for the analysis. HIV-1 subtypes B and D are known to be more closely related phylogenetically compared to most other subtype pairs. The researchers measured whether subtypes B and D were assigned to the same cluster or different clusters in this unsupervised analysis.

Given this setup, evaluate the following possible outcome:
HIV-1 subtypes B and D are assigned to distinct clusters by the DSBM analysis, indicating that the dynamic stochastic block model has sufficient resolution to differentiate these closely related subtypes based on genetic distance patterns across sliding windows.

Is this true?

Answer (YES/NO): NO